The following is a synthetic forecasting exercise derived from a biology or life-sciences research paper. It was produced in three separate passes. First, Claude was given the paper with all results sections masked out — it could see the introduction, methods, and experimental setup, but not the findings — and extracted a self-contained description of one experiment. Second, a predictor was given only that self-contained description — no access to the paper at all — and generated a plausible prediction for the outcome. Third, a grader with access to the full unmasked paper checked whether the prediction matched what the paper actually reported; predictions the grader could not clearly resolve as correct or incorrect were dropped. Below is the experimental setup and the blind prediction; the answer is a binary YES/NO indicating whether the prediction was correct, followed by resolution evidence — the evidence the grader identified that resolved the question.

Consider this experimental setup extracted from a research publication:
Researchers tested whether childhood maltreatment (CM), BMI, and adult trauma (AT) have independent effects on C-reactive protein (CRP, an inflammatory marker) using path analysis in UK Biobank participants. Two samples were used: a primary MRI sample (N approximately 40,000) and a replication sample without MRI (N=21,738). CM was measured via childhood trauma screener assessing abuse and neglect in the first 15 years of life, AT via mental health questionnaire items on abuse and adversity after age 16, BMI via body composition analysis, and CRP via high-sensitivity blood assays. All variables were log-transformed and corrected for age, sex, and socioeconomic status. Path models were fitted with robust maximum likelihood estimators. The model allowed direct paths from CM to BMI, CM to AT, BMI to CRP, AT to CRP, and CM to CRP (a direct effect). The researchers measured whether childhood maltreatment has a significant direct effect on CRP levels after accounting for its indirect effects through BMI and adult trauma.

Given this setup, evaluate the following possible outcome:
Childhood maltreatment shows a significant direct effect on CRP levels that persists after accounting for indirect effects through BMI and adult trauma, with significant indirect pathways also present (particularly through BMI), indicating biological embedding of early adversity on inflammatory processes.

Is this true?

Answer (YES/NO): NO